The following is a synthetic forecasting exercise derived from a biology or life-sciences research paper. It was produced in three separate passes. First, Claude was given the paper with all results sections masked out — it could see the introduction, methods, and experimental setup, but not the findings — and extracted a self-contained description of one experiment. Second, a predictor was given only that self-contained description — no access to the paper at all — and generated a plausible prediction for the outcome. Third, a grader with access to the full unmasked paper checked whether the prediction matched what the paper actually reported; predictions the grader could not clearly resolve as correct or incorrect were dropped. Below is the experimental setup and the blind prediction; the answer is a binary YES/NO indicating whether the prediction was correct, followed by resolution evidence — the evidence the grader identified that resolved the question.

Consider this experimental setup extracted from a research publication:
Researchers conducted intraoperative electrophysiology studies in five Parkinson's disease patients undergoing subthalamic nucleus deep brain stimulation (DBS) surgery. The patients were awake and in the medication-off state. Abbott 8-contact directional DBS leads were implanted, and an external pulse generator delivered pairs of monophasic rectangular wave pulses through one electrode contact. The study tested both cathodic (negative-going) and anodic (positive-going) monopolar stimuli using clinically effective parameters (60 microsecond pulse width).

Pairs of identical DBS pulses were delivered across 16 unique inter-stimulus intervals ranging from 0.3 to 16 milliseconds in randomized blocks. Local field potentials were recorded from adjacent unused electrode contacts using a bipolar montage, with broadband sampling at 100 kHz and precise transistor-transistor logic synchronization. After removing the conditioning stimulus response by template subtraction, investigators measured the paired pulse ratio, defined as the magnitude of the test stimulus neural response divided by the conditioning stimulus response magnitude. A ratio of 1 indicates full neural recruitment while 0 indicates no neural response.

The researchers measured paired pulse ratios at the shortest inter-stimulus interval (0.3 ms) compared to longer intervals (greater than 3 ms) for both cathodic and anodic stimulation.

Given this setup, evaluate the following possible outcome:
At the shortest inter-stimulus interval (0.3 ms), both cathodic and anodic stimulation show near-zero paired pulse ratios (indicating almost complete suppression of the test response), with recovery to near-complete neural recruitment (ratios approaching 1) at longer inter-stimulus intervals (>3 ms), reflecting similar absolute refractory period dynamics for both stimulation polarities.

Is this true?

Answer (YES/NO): YES